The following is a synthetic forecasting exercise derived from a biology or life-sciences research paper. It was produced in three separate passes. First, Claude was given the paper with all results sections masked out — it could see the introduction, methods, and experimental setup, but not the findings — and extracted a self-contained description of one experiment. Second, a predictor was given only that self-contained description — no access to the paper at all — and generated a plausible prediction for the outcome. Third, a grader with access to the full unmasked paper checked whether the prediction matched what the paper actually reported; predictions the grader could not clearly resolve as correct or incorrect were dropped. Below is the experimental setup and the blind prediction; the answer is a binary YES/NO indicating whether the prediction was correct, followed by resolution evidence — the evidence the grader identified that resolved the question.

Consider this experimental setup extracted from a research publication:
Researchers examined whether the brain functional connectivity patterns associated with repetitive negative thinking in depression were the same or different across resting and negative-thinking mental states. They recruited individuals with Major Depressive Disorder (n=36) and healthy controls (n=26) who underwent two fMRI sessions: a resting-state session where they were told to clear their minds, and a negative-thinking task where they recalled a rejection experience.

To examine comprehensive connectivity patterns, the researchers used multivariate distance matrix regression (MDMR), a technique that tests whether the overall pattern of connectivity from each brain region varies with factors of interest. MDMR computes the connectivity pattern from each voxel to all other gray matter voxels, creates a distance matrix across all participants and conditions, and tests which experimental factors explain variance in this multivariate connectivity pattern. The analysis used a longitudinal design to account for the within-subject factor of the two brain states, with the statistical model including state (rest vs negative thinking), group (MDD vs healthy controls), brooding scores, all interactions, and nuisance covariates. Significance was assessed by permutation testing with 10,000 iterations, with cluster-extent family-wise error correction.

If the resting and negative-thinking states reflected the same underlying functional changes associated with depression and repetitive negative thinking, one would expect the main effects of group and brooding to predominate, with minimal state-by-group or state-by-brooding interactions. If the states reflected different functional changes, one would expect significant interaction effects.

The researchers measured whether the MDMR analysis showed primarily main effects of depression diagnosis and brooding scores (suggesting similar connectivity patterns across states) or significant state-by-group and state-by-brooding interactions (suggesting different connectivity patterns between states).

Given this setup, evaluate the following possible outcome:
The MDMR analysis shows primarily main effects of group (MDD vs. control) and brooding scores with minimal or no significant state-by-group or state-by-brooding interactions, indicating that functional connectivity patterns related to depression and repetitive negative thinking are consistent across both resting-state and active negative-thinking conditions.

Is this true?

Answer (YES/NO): NO